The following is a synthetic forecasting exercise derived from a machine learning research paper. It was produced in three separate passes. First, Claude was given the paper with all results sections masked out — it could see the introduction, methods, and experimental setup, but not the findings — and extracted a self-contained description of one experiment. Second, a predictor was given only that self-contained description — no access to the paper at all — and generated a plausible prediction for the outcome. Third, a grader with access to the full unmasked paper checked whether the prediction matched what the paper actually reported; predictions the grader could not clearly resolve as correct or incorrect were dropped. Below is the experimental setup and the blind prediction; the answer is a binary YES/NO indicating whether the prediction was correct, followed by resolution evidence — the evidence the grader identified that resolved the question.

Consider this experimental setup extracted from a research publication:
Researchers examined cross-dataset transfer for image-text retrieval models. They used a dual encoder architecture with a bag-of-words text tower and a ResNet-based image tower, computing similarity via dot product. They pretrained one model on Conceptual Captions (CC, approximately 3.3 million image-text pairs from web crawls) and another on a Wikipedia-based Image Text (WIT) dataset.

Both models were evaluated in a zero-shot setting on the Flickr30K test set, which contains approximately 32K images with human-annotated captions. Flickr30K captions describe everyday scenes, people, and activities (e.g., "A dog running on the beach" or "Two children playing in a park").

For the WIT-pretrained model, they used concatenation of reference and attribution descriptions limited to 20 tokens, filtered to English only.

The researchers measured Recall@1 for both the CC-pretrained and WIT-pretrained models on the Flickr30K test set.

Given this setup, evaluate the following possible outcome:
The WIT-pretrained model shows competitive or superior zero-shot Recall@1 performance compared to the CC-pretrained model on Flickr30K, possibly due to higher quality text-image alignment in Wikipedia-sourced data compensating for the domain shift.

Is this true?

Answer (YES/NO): NO